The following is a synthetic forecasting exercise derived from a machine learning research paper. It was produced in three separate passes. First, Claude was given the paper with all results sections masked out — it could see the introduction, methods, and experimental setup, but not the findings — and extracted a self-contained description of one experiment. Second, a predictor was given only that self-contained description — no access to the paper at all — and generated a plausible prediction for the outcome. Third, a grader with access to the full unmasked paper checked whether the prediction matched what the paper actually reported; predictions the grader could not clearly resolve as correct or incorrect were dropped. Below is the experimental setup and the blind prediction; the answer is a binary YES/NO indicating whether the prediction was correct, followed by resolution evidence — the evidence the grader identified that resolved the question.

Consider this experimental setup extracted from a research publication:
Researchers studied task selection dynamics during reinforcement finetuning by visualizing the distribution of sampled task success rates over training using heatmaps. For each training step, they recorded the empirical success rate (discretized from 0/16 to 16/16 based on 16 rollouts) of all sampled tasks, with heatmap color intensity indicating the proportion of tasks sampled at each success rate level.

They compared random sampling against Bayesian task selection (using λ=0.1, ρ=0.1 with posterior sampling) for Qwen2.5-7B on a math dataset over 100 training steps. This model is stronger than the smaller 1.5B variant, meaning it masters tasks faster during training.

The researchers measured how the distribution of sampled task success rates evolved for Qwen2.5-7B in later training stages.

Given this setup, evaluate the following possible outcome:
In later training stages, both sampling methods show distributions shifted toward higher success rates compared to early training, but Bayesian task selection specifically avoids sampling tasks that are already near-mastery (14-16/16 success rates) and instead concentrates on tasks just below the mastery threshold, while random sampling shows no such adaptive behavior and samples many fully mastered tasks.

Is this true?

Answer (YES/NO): NO